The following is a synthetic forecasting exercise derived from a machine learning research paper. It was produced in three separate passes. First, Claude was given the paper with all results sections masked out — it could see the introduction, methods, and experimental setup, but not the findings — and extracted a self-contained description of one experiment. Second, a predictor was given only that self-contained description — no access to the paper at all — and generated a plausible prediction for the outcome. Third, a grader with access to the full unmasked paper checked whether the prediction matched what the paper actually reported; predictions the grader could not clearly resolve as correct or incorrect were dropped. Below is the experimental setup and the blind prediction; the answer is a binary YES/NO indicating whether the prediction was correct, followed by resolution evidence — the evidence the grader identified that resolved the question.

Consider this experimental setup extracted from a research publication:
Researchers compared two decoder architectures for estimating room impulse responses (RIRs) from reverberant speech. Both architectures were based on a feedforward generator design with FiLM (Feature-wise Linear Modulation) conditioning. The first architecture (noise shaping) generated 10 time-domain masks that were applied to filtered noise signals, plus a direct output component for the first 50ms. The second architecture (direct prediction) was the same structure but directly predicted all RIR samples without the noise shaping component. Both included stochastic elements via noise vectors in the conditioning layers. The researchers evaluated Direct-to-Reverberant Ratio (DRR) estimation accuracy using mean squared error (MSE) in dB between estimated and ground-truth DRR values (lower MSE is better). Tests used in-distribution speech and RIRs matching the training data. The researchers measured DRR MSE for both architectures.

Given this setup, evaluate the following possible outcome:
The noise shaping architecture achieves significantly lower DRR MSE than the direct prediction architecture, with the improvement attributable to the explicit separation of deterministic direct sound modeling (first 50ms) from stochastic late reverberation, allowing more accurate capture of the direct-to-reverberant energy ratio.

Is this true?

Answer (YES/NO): NO